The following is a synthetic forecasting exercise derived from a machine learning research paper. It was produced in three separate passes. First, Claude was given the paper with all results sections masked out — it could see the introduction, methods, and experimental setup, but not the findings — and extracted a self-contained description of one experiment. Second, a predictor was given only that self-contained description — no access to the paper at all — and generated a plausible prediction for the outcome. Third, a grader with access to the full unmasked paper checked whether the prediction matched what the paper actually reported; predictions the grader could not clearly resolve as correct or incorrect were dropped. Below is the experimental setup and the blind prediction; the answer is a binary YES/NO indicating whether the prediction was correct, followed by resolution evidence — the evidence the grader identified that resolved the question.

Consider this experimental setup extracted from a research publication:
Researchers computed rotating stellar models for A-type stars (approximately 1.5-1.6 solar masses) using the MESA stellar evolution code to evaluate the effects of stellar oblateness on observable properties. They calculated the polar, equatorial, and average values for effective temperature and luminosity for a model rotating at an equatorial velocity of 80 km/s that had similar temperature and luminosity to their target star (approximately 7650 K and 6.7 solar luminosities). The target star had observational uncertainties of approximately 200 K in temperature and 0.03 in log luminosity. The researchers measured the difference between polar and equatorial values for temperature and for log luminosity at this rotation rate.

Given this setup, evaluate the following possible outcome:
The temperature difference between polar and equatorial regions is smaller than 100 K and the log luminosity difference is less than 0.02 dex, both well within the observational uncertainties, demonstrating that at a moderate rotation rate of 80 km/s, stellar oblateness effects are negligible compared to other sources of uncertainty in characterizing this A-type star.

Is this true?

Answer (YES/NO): YES